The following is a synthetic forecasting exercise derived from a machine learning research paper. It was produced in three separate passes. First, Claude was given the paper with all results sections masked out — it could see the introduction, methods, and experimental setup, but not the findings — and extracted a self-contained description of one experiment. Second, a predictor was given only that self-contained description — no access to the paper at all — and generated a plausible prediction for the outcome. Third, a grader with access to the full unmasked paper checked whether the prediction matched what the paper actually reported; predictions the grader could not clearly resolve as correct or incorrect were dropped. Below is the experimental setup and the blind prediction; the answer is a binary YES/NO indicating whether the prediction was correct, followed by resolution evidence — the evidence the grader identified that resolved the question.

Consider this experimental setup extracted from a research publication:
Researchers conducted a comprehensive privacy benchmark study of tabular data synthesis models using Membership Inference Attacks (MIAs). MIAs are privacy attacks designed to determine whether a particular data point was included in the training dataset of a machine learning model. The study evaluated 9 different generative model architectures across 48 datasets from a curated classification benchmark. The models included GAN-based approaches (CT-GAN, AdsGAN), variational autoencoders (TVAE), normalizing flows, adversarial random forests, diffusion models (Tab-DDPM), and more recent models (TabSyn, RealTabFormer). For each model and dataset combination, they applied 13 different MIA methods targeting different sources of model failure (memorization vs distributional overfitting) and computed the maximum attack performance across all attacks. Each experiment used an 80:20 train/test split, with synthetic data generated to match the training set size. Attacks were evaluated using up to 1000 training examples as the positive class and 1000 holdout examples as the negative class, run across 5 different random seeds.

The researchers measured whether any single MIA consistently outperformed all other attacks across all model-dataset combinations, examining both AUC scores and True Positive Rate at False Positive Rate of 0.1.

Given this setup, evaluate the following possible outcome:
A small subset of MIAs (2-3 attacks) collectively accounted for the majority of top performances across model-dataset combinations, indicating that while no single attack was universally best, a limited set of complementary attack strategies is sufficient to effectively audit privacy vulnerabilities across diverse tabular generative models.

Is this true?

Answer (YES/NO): NO